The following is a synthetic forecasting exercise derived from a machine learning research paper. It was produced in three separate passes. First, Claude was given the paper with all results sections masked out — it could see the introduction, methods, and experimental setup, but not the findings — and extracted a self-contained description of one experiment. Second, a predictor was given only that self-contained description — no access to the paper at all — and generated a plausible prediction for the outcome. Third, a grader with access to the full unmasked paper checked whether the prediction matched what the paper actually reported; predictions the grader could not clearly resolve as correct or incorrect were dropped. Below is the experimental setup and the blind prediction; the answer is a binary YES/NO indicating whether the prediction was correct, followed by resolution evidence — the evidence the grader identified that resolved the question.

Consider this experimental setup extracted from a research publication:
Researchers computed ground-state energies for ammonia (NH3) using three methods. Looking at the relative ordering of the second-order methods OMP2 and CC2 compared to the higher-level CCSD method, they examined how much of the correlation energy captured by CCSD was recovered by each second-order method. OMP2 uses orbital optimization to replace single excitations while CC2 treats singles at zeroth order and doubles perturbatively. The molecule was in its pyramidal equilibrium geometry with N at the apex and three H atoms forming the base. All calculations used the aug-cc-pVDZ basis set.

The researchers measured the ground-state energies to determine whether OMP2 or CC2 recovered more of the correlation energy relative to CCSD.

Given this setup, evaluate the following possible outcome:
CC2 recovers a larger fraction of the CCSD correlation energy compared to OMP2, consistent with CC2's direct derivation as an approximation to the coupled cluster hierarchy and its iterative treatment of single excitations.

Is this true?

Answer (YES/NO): NO